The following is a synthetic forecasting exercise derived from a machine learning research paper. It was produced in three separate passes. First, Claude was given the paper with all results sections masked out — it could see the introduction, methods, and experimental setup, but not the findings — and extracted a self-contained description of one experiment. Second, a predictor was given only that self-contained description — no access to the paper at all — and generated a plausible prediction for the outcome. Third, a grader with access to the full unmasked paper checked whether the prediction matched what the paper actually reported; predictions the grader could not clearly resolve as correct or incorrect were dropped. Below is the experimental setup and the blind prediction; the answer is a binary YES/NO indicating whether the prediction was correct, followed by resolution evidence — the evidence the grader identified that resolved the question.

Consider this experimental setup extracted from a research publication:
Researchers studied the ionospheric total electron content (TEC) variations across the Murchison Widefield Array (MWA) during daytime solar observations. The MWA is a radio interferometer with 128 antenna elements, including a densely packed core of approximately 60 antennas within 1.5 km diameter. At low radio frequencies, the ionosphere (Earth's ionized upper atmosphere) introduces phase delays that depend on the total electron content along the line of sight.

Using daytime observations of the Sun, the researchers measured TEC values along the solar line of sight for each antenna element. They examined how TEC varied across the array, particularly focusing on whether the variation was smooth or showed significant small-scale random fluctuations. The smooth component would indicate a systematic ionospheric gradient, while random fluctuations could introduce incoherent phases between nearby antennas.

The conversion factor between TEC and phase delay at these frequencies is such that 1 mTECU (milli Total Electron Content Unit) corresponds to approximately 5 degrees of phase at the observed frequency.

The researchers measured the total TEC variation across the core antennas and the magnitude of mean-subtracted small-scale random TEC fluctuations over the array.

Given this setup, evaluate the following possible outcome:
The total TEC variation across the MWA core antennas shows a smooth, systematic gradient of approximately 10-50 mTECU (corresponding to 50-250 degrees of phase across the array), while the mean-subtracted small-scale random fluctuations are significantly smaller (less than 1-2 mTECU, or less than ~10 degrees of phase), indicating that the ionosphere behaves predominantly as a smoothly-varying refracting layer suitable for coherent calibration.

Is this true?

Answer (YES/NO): YES